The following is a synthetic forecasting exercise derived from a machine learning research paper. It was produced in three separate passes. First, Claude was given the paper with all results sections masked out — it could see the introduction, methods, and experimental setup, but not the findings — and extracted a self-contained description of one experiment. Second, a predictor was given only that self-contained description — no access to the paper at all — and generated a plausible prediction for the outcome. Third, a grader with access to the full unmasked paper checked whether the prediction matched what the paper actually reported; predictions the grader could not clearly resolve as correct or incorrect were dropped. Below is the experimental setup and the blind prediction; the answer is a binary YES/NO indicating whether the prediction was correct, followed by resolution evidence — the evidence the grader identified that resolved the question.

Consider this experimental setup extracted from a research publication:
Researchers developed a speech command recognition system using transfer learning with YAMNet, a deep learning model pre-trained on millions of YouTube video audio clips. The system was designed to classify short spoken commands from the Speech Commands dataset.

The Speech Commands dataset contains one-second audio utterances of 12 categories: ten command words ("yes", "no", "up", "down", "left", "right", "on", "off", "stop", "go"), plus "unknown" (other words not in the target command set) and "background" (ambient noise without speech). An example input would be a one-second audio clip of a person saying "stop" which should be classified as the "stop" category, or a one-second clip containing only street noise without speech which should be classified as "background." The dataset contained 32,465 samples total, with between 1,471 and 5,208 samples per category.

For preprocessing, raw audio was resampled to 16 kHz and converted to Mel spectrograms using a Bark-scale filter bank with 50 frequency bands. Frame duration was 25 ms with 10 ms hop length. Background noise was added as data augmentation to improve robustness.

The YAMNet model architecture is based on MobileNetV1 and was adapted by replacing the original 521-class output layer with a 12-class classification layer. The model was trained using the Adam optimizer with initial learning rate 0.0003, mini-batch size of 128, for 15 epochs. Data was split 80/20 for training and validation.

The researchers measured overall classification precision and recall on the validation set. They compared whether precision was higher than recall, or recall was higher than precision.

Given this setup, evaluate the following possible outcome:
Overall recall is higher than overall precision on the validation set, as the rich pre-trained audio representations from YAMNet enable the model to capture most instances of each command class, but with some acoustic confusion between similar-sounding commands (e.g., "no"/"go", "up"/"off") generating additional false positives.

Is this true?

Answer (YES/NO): NO